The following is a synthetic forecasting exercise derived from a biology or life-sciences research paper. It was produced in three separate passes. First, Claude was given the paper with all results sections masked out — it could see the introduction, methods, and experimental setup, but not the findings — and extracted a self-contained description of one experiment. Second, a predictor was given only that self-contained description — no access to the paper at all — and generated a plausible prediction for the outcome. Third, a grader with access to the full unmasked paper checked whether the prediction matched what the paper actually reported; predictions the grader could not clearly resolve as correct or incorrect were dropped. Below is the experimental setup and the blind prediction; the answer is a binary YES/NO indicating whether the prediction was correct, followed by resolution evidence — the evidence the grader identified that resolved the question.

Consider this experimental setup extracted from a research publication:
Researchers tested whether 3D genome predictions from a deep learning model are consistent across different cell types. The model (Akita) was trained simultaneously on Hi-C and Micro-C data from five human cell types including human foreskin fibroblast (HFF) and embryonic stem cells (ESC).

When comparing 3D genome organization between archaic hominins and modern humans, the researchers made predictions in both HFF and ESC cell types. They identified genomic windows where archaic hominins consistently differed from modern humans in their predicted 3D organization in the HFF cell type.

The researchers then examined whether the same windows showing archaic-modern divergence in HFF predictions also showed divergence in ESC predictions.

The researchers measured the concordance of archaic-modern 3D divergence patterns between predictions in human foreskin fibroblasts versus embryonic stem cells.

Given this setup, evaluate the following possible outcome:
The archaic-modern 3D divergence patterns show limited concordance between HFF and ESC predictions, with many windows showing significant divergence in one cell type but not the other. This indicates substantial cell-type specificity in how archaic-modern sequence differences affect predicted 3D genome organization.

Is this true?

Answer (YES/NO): NO